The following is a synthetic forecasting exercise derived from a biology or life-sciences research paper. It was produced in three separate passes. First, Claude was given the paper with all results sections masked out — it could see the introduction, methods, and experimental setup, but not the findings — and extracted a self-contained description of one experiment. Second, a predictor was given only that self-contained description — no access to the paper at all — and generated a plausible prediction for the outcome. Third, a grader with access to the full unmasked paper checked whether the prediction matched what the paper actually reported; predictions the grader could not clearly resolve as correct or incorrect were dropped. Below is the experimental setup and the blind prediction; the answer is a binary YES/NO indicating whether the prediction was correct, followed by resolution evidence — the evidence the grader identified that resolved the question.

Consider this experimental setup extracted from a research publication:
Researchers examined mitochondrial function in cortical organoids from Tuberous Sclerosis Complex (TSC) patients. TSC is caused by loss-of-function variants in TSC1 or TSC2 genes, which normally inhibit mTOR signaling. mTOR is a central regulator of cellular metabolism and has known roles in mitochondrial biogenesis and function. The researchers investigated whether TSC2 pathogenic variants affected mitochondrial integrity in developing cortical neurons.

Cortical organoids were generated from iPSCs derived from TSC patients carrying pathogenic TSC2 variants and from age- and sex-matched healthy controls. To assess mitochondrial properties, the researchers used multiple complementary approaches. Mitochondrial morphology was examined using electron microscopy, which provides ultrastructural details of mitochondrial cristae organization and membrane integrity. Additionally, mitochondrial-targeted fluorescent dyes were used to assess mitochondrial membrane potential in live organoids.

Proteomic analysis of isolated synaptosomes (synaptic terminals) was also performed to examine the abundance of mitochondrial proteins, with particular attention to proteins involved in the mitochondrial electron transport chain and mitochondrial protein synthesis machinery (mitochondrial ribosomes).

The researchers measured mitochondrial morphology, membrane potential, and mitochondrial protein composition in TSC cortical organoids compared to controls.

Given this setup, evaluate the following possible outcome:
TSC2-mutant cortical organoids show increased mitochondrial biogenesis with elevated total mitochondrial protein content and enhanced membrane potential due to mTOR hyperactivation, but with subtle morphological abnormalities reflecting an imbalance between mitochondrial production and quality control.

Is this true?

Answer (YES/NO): NO